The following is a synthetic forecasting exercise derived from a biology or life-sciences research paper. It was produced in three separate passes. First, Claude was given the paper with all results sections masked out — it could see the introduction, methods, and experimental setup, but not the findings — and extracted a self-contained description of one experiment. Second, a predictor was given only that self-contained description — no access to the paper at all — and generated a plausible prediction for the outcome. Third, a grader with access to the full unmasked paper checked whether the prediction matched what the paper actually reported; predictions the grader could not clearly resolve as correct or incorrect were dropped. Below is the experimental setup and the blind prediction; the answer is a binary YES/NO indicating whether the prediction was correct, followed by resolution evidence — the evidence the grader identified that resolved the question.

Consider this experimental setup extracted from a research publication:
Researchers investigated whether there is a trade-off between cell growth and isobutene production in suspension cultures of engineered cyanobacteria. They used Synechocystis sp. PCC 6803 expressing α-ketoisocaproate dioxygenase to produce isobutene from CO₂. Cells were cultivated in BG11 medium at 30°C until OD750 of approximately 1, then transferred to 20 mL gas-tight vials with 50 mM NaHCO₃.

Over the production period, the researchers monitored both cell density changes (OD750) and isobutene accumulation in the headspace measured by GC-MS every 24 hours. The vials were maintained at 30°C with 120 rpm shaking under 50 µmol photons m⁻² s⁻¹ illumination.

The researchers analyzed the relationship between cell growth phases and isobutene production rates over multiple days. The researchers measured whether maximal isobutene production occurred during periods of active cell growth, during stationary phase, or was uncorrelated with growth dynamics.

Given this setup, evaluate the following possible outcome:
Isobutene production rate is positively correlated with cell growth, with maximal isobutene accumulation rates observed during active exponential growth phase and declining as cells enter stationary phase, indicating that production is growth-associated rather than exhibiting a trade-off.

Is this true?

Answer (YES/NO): NO